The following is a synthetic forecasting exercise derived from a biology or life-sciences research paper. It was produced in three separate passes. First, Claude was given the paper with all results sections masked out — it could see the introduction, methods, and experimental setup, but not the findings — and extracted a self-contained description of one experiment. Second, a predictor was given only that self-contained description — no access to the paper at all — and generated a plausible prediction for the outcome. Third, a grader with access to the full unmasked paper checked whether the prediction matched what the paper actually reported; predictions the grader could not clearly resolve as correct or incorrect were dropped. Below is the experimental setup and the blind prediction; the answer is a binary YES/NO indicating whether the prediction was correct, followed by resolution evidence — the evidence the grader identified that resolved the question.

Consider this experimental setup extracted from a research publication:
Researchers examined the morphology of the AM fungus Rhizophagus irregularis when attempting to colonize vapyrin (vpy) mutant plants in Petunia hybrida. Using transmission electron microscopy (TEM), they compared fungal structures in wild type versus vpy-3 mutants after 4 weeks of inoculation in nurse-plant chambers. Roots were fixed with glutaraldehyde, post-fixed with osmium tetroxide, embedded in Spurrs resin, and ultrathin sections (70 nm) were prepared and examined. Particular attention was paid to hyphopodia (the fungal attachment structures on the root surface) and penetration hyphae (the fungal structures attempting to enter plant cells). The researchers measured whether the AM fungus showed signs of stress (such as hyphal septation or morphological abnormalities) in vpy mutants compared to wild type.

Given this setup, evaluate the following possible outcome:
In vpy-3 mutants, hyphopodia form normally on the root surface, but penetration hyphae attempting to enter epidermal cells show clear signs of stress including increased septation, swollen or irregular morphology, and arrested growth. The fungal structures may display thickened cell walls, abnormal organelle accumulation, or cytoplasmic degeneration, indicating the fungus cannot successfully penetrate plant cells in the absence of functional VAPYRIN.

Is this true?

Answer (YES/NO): NO